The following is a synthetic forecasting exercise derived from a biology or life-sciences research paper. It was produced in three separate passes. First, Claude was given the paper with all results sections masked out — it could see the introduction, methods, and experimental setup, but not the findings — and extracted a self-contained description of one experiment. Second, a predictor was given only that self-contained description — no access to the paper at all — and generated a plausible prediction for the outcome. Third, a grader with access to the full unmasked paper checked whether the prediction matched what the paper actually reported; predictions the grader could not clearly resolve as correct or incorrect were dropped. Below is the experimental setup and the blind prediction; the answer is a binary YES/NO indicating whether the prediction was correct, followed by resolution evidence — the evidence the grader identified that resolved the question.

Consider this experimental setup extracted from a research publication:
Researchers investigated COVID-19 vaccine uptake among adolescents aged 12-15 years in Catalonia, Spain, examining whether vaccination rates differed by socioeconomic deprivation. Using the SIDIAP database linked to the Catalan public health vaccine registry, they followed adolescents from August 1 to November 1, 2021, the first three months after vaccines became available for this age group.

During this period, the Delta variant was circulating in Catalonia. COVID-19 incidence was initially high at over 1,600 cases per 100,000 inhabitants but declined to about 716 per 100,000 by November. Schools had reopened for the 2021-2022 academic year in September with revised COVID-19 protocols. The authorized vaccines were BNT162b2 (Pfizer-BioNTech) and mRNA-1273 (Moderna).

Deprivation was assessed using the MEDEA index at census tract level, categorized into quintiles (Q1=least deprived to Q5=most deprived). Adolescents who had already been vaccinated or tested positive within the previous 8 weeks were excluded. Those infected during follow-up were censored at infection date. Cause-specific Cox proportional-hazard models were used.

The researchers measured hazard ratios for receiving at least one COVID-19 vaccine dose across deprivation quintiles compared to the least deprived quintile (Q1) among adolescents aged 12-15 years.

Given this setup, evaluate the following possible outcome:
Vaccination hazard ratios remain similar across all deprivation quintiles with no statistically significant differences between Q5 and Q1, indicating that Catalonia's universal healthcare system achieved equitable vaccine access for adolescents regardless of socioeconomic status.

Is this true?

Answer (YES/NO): NO